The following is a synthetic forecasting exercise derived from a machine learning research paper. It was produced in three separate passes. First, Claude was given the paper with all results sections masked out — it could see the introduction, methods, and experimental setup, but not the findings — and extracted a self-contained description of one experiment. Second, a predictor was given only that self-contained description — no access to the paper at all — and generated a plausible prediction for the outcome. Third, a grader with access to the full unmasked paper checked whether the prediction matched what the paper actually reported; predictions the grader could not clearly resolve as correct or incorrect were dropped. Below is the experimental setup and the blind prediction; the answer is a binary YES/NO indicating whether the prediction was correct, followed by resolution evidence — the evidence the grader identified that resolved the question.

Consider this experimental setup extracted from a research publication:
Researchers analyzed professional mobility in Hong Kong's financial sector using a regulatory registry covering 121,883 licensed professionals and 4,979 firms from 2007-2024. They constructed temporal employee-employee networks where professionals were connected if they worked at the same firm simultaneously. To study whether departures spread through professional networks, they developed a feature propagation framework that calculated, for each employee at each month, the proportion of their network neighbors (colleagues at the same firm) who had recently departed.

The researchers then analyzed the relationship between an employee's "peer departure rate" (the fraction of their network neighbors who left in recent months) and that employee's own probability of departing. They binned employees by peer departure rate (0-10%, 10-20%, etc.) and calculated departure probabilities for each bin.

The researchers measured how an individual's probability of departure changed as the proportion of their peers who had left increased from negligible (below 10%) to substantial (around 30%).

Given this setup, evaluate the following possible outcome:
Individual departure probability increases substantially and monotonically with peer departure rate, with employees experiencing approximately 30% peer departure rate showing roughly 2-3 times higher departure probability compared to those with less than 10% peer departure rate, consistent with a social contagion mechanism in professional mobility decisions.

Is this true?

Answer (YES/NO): NO